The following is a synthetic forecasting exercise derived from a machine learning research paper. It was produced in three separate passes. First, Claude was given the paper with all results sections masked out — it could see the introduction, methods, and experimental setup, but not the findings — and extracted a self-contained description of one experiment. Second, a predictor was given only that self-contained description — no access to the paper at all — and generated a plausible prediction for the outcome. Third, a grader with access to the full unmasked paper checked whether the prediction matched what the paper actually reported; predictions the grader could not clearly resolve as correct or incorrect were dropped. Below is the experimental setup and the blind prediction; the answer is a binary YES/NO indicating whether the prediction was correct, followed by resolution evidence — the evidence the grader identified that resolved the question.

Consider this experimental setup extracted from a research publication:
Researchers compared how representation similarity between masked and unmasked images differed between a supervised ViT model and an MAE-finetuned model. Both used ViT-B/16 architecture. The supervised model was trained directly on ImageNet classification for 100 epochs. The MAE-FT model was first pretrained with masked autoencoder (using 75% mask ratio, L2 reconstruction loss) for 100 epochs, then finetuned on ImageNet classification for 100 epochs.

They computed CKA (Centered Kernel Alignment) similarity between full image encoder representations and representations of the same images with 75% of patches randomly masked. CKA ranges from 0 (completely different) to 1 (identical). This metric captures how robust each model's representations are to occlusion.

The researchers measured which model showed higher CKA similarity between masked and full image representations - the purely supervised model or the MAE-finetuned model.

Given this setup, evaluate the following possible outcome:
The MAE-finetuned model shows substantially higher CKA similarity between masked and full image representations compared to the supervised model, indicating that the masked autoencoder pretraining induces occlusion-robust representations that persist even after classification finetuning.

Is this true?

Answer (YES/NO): YES